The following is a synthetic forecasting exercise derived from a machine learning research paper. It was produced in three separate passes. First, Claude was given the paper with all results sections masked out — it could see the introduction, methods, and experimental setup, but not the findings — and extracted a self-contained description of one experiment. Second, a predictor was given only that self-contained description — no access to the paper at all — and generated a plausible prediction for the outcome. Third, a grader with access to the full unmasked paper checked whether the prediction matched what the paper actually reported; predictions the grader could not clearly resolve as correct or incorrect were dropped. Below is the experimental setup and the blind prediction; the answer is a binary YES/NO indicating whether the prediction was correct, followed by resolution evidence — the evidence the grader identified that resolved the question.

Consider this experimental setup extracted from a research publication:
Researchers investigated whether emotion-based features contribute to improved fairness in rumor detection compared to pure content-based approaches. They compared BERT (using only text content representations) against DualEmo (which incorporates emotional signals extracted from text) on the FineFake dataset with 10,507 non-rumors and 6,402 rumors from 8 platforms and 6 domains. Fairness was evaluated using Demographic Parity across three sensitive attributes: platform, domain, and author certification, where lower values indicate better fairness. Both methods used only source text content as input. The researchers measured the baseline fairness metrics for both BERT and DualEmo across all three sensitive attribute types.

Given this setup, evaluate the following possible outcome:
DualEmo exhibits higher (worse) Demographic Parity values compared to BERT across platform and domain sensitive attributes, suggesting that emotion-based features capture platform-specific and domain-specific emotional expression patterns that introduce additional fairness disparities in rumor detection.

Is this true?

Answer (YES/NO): NO